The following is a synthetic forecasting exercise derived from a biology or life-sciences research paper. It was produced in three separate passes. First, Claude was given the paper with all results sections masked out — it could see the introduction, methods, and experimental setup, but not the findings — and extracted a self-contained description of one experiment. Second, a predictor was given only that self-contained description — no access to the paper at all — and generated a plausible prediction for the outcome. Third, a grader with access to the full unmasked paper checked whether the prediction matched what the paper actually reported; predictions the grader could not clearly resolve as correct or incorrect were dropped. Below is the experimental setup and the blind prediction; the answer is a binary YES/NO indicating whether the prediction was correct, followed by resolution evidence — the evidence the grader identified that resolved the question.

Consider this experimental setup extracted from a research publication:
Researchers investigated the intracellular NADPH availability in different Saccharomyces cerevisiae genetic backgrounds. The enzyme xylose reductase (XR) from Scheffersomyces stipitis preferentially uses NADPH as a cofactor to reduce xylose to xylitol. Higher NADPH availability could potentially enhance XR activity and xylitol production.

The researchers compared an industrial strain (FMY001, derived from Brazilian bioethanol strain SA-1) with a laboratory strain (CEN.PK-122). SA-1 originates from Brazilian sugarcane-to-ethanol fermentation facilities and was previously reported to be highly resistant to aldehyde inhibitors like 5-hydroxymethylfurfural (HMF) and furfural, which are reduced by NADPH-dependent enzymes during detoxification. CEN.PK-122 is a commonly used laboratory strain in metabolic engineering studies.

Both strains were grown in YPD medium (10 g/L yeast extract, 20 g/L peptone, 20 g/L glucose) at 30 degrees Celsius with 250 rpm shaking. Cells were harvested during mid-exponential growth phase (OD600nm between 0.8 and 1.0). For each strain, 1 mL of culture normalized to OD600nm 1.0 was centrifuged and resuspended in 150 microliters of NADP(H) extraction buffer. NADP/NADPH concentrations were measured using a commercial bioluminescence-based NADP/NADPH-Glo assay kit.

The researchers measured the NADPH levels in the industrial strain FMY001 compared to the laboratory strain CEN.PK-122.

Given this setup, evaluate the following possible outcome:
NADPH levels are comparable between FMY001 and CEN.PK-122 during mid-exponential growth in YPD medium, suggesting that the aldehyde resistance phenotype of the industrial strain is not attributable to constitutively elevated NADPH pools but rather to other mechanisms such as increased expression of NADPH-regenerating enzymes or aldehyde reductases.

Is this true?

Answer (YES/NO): NO